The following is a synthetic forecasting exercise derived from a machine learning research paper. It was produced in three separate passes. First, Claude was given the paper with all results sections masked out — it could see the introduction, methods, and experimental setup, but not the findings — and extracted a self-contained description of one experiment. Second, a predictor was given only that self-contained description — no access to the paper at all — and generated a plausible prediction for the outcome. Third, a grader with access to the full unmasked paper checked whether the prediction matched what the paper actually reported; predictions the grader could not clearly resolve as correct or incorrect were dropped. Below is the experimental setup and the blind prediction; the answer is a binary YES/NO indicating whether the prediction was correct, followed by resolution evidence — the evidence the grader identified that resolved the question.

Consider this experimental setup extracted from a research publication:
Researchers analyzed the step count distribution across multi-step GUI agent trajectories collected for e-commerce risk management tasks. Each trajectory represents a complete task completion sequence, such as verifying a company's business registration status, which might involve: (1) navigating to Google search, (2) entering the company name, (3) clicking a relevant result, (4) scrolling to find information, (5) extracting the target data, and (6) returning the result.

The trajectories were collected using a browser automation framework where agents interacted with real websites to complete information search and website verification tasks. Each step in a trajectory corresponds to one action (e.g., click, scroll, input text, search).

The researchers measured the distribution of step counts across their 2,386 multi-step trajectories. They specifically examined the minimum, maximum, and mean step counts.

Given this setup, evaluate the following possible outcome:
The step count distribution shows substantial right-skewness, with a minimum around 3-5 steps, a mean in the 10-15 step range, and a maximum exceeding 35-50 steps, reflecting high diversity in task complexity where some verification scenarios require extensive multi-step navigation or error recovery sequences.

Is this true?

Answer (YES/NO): NO